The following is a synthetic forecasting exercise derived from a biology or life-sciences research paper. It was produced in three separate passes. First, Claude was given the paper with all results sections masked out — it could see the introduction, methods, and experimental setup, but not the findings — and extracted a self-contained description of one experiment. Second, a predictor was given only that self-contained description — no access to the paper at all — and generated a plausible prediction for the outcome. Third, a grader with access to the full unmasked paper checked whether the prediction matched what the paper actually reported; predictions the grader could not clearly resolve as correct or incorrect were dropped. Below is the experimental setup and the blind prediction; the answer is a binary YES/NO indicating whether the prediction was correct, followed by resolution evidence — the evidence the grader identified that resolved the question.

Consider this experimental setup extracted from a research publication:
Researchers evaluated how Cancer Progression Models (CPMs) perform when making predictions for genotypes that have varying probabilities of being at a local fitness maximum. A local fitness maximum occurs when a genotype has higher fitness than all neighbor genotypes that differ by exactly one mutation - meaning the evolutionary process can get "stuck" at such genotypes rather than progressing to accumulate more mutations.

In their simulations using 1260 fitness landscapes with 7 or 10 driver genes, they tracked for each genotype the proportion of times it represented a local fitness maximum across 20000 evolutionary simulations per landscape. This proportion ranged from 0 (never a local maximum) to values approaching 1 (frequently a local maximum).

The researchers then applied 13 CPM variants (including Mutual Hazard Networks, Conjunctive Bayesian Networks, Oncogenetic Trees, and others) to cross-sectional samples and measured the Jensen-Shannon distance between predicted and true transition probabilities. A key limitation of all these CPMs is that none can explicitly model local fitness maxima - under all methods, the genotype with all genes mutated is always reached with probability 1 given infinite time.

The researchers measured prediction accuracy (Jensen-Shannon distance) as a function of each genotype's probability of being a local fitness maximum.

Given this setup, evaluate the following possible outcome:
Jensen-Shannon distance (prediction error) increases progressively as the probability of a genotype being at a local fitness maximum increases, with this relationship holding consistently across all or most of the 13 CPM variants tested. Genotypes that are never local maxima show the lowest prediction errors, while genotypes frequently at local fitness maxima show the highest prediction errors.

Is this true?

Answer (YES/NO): NO